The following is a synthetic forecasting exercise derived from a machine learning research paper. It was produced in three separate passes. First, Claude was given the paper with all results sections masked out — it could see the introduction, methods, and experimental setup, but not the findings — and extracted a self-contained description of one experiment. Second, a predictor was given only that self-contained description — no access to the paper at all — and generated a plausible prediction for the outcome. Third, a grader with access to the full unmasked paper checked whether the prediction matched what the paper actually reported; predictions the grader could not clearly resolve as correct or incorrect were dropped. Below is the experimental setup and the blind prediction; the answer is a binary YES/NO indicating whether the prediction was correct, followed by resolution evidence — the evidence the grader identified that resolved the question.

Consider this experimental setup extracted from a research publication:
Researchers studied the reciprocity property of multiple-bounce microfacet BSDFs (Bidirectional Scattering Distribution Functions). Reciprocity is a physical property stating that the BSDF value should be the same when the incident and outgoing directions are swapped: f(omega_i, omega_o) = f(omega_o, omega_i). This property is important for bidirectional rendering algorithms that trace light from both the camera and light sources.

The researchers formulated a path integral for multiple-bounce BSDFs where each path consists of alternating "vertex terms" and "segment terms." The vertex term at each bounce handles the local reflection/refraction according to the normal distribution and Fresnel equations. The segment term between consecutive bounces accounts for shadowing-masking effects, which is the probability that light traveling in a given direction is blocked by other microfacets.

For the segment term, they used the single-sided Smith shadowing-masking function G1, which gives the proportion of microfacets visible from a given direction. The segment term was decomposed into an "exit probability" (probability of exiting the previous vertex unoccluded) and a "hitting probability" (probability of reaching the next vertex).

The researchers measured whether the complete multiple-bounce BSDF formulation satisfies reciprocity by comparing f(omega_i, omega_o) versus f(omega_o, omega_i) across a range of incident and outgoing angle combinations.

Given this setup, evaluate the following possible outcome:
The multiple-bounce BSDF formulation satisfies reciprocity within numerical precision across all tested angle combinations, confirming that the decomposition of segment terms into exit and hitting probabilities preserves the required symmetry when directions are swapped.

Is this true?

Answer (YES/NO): YES